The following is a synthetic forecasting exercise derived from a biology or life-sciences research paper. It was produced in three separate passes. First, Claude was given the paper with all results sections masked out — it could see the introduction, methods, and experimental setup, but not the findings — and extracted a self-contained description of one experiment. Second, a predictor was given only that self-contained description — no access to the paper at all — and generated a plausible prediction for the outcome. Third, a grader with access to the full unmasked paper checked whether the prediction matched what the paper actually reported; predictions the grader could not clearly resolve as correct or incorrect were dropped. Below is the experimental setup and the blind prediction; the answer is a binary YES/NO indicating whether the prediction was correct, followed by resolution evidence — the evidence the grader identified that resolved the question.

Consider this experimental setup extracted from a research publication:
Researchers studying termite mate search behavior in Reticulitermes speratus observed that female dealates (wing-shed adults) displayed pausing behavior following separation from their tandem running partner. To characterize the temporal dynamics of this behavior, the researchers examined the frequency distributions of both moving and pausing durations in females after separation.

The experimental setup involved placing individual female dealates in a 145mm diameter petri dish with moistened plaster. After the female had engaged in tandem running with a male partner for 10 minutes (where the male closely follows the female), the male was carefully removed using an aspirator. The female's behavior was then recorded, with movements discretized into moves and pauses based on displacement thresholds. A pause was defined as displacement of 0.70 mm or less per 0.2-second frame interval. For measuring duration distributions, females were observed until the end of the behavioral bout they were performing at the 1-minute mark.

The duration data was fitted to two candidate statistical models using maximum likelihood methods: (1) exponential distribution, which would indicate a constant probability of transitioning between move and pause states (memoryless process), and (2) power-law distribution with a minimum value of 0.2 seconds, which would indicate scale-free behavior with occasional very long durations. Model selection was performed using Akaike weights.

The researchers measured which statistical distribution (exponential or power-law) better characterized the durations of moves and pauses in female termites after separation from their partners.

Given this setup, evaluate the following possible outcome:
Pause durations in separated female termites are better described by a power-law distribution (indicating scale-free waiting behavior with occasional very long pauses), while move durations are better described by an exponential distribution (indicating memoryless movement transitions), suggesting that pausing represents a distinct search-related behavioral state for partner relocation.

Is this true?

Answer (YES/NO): NO